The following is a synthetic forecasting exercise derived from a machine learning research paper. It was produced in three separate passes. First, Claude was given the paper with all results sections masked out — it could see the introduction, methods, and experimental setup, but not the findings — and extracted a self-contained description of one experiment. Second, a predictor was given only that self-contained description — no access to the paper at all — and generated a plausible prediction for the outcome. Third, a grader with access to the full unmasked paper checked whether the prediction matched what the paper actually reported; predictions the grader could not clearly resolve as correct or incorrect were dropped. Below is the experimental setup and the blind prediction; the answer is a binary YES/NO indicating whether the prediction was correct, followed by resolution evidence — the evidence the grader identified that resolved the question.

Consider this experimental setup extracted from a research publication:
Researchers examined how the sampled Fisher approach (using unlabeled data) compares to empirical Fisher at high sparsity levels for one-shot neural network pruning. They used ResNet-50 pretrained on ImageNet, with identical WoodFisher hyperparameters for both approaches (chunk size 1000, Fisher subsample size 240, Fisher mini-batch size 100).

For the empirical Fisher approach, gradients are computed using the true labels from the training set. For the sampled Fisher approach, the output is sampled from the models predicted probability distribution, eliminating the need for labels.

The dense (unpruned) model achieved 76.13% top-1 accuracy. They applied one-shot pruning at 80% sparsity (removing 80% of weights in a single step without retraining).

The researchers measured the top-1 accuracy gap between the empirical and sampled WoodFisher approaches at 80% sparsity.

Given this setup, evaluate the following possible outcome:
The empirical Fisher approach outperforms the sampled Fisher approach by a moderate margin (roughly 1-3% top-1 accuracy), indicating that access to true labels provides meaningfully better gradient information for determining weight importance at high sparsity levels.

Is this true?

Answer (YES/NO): NO